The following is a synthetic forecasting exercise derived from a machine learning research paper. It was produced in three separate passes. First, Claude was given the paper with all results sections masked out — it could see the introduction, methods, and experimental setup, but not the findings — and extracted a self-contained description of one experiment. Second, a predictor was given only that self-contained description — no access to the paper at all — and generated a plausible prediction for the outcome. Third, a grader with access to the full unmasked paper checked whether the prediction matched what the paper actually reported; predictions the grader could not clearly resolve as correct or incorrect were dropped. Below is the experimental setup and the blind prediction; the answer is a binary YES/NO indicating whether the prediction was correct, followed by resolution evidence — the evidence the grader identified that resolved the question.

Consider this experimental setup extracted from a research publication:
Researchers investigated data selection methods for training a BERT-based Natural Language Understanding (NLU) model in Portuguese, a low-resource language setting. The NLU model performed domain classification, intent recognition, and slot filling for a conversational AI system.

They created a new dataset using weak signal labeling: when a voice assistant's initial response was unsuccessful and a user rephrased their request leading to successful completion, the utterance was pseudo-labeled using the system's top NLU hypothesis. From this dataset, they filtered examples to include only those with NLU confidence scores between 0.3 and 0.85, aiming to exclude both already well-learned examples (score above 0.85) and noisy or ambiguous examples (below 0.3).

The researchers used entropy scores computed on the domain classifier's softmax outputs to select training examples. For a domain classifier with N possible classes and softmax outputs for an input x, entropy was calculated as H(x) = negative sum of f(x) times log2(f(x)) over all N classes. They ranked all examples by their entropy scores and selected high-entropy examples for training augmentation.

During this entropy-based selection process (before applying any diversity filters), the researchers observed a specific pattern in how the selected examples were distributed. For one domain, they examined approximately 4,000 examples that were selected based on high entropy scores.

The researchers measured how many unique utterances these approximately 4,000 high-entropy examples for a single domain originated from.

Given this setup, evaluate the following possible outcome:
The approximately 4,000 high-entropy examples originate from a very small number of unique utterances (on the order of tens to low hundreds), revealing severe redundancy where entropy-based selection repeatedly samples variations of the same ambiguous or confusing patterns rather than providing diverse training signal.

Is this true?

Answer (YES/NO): NO